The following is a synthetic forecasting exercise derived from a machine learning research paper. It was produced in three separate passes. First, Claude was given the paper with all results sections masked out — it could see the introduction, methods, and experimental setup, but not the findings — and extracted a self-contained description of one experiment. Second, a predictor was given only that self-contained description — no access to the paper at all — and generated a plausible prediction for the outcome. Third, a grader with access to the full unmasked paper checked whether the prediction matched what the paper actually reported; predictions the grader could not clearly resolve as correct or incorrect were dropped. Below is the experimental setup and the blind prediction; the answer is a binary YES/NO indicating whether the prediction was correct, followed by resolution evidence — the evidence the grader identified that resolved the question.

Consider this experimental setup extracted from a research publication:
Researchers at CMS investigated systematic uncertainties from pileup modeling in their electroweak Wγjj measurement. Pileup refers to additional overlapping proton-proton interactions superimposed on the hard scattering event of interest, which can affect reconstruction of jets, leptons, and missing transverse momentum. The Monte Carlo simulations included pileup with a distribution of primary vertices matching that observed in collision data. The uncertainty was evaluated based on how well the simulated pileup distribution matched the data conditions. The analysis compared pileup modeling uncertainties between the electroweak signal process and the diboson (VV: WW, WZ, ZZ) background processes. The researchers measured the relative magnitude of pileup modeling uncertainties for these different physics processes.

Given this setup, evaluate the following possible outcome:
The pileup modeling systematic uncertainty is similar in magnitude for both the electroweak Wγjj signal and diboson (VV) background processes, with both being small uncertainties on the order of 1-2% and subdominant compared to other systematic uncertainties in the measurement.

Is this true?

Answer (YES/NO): NO